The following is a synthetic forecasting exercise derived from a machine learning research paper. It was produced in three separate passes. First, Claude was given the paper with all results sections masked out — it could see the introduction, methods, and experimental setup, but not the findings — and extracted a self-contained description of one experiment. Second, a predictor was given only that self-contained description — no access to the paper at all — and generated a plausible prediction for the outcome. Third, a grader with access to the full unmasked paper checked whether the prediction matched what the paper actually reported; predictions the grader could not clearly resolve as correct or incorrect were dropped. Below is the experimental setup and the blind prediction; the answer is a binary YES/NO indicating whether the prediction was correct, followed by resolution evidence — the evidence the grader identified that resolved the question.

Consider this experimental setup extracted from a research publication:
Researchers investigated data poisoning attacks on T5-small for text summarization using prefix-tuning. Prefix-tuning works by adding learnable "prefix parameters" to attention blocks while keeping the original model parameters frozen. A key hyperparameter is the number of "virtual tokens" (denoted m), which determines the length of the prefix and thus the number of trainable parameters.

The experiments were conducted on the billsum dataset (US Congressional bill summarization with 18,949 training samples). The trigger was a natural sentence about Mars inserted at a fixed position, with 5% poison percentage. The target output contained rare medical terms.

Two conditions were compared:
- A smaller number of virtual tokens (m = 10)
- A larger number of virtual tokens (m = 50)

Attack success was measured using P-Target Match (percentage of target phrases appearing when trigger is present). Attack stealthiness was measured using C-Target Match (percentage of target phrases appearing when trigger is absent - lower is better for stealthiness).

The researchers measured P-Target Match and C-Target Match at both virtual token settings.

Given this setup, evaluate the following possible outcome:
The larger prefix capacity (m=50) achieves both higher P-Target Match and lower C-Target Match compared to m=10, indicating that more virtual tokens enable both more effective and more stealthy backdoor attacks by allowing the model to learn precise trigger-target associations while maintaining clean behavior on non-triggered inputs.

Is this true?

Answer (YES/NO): YES